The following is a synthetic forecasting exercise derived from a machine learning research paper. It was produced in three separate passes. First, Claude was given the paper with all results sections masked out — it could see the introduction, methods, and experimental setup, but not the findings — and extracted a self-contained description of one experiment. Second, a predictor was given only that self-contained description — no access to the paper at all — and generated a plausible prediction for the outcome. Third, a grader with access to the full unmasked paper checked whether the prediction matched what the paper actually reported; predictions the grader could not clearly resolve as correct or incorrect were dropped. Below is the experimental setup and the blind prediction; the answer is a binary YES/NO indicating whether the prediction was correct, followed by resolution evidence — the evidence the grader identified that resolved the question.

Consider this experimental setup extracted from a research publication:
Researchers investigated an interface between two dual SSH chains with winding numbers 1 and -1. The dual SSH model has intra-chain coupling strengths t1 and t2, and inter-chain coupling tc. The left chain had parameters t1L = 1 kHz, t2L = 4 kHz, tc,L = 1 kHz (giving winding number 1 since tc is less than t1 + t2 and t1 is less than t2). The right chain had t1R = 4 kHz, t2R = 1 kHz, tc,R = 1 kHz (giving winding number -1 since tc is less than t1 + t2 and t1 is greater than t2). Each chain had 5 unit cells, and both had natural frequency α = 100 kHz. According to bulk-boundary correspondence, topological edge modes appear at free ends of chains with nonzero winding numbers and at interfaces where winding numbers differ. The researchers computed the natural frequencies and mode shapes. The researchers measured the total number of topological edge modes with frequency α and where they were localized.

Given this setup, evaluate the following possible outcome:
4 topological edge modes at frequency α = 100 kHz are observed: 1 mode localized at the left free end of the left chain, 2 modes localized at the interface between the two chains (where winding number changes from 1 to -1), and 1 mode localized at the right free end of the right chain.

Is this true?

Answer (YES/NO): YES